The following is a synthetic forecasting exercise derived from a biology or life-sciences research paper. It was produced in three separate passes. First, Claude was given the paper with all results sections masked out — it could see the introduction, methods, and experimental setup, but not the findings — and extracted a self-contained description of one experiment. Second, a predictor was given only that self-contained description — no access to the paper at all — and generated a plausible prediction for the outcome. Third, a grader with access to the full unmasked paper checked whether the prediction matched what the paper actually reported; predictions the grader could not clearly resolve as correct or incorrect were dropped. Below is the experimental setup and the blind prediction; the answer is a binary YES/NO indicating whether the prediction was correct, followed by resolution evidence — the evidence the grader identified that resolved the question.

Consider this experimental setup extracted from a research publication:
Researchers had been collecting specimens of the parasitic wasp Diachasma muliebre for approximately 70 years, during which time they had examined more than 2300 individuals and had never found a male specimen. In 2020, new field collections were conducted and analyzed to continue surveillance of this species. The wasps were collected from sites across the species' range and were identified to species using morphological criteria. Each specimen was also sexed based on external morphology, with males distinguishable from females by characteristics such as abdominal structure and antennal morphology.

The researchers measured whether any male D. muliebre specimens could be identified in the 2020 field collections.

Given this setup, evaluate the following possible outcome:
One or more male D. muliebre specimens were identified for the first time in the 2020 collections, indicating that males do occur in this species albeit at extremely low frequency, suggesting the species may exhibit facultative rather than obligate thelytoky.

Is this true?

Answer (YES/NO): YES